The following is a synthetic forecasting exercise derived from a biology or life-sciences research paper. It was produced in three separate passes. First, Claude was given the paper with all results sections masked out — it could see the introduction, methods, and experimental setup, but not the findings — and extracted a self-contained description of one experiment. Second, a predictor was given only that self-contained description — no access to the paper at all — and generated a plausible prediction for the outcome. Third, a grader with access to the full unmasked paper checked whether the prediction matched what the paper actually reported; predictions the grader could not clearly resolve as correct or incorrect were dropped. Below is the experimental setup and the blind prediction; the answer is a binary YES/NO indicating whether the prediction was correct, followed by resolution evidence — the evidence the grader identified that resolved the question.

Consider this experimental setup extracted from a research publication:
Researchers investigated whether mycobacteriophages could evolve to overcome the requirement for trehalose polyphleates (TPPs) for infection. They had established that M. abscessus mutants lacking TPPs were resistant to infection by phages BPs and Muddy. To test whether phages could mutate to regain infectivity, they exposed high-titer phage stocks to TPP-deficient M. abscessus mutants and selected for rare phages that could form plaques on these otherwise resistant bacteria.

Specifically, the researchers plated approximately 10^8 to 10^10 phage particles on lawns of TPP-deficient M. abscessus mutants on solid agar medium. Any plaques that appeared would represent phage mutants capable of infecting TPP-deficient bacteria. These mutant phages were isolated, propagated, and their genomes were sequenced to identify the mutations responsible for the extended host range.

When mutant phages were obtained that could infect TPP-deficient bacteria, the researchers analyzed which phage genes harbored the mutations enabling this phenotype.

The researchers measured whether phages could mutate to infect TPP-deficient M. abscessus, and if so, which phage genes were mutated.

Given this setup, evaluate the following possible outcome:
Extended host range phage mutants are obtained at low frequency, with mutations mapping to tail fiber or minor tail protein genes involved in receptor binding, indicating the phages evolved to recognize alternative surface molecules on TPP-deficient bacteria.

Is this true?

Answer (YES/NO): NO